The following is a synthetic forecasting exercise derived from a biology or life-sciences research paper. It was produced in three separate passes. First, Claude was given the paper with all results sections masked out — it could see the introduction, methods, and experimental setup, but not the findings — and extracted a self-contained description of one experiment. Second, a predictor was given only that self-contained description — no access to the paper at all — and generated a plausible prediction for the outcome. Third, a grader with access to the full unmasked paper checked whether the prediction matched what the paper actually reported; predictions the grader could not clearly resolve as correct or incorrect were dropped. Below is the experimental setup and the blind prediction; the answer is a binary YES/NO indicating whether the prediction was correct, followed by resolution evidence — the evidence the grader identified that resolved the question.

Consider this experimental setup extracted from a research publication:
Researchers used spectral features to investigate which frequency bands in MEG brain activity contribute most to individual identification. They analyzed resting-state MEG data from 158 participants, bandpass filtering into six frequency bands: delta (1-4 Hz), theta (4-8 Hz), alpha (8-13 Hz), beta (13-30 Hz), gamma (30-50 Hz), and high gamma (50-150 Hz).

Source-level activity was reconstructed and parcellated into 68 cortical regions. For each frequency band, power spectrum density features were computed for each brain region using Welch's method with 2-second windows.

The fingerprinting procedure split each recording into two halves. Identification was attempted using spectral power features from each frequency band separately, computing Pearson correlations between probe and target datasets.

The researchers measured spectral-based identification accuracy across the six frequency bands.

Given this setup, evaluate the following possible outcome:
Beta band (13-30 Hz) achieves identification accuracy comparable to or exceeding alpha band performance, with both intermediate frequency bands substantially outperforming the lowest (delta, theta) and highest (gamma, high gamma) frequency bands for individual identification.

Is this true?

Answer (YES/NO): NO